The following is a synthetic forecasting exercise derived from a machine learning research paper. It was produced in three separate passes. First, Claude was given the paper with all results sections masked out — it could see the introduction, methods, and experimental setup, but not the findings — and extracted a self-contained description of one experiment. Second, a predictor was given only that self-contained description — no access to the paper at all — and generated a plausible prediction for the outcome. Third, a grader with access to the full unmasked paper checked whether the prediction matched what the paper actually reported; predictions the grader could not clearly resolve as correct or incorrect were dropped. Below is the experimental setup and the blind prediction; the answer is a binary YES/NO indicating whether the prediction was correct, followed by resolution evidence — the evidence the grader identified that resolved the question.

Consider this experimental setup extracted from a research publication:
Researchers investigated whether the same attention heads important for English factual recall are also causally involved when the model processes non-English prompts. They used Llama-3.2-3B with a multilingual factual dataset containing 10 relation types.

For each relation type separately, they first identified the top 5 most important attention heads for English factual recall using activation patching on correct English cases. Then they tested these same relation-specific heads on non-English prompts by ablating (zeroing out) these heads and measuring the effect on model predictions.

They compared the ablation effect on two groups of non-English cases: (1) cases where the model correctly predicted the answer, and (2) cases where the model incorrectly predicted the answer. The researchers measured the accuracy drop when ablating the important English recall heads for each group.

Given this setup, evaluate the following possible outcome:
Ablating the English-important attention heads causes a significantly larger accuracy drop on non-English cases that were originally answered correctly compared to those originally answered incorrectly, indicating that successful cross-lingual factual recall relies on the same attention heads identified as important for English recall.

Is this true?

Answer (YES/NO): YES